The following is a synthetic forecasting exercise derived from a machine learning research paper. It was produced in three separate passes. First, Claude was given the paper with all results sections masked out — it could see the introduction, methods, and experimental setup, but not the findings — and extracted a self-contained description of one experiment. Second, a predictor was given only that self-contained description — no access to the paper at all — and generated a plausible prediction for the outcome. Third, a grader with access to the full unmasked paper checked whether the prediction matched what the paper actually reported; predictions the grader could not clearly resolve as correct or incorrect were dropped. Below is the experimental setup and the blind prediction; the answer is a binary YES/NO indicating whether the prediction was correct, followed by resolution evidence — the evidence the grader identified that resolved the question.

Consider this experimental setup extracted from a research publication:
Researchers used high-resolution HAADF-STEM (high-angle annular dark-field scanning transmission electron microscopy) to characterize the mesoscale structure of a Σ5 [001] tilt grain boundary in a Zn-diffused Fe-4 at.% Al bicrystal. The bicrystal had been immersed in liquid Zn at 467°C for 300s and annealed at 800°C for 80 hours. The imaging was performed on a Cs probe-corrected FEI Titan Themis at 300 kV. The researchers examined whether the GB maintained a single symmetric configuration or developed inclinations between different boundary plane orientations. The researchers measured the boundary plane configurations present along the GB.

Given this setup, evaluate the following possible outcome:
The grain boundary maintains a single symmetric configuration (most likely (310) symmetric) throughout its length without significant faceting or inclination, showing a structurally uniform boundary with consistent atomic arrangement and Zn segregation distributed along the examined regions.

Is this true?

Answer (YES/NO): NO